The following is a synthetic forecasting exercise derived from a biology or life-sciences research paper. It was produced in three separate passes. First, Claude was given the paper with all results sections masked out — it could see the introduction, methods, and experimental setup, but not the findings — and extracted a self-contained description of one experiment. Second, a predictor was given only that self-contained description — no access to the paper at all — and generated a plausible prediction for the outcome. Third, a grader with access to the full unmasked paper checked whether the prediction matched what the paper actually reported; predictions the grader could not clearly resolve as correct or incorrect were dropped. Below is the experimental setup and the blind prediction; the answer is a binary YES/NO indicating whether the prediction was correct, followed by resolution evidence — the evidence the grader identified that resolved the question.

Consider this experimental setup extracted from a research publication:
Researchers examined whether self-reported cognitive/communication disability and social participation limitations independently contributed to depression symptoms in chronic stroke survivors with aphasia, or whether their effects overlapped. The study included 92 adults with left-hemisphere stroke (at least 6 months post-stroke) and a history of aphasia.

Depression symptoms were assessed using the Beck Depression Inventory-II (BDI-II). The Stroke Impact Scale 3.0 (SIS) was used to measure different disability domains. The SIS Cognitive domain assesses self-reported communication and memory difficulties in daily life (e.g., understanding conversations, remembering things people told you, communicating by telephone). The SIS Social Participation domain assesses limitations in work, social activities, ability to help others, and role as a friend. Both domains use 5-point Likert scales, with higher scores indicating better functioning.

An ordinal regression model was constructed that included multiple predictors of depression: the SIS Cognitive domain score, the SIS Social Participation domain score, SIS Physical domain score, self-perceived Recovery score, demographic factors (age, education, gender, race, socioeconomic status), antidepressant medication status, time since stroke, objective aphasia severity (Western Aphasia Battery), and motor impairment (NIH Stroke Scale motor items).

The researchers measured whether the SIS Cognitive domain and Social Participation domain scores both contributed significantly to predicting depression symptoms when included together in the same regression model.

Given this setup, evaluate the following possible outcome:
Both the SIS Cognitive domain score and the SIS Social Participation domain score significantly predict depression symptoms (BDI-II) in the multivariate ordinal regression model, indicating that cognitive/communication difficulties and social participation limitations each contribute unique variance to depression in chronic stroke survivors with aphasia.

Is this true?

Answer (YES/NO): YES